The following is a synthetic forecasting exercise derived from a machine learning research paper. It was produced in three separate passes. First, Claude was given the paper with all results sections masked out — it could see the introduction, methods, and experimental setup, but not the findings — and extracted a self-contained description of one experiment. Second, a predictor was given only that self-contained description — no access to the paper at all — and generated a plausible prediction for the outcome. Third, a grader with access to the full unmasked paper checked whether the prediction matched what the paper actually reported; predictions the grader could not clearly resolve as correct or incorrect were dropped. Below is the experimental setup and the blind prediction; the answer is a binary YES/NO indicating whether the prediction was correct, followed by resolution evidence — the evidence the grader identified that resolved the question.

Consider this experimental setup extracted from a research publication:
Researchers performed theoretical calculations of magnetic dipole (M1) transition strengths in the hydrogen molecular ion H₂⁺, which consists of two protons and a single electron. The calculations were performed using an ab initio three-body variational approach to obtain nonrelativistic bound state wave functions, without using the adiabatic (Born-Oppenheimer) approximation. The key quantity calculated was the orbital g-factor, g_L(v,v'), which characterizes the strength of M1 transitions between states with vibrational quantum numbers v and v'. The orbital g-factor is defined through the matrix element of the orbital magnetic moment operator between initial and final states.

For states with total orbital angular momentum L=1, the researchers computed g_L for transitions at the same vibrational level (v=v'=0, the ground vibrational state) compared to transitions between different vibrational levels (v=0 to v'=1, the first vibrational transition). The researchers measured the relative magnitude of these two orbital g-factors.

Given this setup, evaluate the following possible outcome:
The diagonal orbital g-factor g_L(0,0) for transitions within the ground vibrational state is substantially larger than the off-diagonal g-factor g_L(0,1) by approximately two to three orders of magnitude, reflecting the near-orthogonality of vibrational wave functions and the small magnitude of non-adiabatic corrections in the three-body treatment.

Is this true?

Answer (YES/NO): NO